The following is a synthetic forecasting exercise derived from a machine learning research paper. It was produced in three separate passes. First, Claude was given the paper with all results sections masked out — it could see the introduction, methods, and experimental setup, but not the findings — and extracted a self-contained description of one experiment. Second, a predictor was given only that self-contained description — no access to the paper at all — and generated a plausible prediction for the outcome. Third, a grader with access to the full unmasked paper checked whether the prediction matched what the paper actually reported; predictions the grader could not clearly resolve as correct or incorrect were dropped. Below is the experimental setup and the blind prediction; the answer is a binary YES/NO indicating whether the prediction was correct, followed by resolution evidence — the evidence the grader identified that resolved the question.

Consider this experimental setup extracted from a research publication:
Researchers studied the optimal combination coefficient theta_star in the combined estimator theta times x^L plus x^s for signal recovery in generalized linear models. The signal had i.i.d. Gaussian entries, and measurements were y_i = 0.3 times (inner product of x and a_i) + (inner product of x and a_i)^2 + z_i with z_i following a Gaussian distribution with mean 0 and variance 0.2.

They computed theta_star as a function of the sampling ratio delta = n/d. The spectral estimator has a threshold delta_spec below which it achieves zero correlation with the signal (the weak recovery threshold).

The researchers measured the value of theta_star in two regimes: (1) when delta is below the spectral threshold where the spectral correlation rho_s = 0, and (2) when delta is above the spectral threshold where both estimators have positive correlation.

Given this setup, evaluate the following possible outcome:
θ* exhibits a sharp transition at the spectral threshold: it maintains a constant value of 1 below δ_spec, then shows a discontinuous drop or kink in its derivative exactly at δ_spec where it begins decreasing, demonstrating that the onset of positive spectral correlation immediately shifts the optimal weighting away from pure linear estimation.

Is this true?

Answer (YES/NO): NO